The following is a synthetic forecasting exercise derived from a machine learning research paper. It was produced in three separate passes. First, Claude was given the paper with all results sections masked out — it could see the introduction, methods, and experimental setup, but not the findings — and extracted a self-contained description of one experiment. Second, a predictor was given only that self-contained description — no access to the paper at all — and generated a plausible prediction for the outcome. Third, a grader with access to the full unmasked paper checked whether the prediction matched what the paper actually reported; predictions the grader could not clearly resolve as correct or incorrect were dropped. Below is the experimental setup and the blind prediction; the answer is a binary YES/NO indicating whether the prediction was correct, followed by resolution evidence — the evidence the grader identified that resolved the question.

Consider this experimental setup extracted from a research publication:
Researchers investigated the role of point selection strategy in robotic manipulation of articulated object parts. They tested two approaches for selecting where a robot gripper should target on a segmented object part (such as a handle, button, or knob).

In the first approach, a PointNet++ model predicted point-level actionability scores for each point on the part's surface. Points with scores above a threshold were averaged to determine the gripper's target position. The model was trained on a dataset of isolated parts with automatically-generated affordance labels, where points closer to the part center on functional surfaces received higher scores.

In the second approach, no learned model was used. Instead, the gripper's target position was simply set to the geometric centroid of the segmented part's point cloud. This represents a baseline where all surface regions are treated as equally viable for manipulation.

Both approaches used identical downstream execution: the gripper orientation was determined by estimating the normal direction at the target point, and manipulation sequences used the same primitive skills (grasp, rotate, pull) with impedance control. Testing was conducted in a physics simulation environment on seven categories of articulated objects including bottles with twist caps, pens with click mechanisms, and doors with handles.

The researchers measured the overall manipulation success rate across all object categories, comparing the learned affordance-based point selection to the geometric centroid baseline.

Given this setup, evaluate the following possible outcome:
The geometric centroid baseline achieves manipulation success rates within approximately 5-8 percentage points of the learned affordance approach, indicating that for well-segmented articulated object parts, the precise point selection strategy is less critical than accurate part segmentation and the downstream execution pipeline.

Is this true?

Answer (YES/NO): NO